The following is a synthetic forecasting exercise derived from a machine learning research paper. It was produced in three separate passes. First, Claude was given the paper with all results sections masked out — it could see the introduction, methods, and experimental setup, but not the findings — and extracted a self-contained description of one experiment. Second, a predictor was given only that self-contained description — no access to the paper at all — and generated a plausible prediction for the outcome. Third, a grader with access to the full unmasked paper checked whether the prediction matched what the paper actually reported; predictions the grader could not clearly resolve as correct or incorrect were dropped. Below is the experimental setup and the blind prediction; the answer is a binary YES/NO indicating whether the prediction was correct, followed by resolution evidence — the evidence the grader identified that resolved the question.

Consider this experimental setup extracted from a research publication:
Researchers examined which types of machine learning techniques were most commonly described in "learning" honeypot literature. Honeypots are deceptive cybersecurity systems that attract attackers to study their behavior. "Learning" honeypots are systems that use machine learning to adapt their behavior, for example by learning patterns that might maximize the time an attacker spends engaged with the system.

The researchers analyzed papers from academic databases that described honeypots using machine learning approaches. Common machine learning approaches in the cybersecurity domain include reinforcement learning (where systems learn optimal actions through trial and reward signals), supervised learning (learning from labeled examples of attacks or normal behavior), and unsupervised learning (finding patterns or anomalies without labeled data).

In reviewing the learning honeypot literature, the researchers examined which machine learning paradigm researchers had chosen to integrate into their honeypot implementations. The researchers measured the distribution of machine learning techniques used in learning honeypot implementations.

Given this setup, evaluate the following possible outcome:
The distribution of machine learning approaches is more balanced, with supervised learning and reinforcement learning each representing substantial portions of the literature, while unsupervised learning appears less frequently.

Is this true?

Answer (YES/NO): NO